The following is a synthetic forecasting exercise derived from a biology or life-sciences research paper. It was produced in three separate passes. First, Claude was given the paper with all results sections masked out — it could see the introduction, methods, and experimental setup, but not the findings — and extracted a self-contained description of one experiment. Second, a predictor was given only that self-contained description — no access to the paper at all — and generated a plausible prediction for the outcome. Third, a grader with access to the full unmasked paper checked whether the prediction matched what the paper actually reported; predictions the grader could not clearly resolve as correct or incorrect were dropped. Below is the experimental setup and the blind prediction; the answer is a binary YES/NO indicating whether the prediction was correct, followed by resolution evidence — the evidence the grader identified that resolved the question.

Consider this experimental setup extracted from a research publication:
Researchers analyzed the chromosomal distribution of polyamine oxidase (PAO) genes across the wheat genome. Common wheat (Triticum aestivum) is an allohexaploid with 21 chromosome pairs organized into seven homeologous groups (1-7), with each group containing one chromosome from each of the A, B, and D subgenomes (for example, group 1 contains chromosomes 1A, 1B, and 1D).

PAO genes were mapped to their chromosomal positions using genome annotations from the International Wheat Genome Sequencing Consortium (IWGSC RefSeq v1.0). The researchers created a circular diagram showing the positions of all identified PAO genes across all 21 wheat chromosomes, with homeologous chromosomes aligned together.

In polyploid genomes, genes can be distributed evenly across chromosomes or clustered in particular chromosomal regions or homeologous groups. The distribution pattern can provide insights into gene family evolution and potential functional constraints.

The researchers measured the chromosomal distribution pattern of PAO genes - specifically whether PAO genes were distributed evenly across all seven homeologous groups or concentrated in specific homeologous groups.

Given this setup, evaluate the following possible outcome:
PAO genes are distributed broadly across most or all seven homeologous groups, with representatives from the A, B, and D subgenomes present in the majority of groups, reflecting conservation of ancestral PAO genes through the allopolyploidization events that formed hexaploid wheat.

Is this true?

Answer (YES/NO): NO